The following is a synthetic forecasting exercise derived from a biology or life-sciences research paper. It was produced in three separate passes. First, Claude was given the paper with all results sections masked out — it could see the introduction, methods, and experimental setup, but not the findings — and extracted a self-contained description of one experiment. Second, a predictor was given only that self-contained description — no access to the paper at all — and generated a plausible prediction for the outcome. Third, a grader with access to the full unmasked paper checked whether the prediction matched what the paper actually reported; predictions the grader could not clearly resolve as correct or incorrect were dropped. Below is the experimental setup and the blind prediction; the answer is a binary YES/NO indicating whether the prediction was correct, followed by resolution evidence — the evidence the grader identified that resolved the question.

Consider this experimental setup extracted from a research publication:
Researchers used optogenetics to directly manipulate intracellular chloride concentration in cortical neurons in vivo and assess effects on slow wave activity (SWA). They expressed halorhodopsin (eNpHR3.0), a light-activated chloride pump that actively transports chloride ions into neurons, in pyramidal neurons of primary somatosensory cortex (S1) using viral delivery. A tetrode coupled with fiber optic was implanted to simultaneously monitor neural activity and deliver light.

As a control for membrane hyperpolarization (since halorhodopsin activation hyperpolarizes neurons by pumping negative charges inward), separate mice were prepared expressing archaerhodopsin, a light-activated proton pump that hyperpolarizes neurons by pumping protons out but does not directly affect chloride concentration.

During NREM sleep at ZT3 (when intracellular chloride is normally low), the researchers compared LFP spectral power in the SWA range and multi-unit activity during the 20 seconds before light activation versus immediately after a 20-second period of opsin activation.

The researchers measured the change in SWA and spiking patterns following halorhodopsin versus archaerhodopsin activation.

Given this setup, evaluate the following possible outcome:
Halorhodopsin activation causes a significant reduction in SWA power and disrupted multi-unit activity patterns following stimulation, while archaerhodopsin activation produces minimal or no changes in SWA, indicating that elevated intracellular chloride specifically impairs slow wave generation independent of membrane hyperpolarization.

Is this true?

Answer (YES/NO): NO